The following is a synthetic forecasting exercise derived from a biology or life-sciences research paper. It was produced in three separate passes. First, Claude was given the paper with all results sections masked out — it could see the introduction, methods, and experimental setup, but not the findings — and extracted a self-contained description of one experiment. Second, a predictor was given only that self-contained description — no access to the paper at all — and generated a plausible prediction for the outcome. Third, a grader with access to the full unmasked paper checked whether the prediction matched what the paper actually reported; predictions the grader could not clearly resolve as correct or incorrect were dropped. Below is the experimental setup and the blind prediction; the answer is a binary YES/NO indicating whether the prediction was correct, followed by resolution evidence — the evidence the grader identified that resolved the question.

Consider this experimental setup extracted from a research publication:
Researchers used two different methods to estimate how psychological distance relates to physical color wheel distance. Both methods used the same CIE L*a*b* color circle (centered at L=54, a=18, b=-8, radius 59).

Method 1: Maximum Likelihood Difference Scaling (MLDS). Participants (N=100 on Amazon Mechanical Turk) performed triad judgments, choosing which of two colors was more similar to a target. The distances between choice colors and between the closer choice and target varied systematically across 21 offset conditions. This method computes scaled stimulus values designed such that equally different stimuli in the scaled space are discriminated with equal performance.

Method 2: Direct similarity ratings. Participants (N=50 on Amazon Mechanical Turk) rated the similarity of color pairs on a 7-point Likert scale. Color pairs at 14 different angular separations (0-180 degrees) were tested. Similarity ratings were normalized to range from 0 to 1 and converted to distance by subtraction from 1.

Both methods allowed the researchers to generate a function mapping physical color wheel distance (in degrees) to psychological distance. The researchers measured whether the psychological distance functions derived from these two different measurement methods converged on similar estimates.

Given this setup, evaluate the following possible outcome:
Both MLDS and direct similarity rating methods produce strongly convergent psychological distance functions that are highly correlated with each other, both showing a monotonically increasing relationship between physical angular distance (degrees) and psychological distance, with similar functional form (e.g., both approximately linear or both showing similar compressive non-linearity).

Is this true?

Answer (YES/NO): YES